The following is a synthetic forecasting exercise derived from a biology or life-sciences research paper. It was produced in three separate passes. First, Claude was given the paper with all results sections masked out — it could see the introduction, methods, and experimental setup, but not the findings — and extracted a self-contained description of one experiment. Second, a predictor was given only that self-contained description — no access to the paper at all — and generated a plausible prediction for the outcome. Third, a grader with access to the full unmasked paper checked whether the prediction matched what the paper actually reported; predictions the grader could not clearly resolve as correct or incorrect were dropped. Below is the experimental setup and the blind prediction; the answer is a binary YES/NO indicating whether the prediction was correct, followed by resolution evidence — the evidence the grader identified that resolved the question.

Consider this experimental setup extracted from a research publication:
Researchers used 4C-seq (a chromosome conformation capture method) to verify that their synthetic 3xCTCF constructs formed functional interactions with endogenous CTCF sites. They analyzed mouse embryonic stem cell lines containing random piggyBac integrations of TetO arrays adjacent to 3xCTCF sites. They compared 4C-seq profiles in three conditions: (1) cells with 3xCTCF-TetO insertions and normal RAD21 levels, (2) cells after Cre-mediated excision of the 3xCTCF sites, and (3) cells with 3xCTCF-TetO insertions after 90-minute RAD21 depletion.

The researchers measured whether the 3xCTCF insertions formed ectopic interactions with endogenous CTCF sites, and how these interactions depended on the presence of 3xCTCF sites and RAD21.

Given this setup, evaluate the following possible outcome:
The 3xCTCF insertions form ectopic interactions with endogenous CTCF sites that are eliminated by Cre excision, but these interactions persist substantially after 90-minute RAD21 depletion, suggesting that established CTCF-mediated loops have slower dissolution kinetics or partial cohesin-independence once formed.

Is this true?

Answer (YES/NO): NO